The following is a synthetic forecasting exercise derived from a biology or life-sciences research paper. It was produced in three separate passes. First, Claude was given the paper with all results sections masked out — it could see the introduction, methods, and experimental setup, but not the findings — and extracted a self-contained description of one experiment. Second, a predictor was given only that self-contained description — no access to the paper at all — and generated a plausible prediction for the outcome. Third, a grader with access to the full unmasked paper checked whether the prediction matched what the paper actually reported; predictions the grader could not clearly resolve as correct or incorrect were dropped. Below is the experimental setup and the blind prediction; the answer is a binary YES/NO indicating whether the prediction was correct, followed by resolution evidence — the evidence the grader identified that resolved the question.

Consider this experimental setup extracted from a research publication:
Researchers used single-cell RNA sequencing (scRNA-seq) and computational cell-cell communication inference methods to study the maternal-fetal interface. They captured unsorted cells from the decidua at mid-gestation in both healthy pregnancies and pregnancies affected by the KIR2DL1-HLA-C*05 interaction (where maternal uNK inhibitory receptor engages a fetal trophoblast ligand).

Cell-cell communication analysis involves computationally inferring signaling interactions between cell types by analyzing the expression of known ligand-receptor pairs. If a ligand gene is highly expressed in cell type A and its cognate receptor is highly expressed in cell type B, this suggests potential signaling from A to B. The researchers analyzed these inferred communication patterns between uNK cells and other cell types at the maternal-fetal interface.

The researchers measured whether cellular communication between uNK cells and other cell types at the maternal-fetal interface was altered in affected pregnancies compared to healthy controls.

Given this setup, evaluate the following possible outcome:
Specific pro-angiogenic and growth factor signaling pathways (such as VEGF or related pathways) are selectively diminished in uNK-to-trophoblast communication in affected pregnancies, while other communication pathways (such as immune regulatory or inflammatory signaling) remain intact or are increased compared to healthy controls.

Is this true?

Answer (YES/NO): NO